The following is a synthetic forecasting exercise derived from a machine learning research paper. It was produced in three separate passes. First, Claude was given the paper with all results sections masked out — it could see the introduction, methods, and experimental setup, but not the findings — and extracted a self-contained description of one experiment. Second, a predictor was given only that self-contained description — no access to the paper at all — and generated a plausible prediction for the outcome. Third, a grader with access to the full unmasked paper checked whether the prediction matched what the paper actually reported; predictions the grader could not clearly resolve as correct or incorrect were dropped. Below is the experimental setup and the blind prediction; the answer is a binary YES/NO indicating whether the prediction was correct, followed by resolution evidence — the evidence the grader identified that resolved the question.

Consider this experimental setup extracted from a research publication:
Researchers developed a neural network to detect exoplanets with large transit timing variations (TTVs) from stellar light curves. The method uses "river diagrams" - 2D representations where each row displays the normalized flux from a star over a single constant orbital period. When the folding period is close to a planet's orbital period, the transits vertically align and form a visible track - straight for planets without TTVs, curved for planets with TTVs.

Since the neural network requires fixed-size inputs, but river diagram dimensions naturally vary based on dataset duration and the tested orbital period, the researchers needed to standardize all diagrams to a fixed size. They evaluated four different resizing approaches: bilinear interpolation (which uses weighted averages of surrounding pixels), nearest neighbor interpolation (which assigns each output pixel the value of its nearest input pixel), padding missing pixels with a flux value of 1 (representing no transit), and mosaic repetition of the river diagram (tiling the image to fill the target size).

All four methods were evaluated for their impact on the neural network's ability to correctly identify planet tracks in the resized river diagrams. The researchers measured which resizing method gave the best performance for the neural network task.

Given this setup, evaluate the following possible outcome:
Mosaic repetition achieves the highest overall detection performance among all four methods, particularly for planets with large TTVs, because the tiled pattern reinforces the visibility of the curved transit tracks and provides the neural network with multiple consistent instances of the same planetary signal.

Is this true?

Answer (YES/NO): NO